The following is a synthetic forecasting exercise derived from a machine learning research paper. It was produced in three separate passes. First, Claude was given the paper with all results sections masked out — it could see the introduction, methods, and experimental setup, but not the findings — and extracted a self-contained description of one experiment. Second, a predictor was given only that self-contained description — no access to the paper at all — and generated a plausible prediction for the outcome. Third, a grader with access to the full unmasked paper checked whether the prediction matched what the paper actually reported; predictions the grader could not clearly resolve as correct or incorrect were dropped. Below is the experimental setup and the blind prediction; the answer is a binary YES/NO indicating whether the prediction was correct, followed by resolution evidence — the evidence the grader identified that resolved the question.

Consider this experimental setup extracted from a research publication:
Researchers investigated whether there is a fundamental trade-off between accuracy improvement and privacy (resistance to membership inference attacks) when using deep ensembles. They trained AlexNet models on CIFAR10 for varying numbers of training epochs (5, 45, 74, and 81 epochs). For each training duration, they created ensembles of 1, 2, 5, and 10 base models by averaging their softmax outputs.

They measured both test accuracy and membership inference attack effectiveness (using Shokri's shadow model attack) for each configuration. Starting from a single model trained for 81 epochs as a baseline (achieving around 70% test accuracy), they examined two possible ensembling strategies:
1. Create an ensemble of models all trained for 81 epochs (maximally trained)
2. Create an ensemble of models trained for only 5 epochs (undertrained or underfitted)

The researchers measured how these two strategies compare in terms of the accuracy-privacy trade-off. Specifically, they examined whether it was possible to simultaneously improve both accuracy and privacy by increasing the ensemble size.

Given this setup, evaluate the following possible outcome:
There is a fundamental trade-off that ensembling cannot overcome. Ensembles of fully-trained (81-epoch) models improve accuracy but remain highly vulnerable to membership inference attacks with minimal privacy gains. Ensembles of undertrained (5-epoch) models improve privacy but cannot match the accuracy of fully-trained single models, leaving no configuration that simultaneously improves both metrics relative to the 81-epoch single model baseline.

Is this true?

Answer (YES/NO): YES